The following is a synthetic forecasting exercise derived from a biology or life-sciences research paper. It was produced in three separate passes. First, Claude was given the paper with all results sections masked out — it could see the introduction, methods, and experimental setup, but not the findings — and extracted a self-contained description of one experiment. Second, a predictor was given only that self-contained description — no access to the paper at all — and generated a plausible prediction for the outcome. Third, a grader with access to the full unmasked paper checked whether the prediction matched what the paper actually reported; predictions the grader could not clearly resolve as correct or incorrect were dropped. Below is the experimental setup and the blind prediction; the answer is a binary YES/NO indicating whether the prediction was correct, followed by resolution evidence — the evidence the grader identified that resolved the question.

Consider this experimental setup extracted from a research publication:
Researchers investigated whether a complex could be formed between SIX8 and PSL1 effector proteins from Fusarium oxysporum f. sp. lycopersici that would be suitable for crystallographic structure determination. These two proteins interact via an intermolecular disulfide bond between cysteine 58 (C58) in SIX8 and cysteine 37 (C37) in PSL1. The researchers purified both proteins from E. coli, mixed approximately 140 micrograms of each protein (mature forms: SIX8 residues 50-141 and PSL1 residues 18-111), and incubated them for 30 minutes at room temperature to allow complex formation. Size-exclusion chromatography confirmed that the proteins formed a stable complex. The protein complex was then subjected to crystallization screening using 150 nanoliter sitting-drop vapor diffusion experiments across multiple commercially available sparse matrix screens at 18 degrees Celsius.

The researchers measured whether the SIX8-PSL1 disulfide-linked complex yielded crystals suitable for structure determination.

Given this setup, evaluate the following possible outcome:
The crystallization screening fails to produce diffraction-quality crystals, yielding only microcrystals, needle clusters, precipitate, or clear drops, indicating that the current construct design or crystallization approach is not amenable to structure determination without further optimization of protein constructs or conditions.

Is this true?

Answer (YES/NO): YES